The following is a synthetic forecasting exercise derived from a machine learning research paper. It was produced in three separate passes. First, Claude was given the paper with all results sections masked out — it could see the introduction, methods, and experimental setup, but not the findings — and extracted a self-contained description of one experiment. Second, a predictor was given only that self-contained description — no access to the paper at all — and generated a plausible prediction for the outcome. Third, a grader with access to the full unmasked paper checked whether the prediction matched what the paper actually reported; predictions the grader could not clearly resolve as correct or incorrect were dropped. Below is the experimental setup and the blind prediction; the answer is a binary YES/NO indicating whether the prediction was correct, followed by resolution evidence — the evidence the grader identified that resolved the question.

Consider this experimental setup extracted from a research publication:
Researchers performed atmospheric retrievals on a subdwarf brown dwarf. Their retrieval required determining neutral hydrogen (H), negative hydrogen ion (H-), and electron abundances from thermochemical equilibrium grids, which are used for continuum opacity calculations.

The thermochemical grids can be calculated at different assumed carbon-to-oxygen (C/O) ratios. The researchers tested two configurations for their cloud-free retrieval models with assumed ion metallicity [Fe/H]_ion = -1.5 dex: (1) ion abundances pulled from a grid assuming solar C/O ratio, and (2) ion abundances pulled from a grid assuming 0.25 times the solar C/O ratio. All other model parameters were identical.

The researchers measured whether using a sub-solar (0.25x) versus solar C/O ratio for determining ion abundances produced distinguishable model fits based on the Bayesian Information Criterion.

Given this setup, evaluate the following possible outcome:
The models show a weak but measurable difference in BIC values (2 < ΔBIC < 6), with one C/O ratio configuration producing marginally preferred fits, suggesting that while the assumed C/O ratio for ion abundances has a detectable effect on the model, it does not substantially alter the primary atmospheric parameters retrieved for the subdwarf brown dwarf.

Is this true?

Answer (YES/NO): NO